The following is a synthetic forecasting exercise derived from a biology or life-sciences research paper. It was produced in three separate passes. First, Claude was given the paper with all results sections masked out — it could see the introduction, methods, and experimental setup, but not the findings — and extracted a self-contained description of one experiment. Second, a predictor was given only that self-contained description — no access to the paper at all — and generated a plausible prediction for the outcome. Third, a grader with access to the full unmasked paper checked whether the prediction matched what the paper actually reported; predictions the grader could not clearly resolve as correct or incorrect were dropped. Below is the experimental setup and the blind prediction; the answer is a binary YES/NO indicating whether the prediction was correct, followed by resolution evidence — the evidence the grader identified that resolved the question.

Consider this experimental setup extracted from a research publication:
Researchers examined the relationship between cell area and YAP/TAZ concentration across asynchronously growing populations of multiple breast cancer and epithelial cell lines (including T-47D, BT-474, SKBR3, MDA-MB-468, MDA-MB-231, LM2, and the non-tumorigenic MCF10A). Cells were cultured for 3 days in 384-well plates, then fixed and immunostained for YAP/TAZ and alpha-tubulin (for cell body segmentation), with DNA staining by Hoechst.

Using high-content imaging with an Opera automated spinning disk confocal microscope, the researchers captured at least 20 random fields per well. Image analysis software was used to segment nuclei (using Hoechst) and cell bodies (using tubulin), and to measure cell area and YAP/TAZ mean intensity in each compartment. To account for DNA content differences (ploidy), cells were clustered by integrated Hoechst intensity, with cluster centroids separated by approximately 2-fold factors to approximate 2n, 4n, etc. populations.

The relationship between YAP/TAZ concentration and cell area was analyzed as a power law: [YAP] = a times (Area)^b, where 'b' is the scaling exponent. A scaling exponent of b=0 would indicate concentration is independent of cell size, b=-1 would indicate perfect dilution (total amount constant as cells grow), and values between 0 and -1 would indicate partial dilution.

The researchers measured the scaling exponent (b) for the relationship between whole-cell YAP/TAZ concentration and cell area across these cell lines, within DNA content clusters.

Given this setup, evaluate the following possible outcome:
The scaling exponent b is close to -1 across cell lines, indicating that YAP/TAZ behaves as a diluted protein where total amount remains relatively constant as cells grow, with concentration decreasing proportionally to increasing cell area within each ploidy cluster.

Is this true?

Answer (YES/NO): NO